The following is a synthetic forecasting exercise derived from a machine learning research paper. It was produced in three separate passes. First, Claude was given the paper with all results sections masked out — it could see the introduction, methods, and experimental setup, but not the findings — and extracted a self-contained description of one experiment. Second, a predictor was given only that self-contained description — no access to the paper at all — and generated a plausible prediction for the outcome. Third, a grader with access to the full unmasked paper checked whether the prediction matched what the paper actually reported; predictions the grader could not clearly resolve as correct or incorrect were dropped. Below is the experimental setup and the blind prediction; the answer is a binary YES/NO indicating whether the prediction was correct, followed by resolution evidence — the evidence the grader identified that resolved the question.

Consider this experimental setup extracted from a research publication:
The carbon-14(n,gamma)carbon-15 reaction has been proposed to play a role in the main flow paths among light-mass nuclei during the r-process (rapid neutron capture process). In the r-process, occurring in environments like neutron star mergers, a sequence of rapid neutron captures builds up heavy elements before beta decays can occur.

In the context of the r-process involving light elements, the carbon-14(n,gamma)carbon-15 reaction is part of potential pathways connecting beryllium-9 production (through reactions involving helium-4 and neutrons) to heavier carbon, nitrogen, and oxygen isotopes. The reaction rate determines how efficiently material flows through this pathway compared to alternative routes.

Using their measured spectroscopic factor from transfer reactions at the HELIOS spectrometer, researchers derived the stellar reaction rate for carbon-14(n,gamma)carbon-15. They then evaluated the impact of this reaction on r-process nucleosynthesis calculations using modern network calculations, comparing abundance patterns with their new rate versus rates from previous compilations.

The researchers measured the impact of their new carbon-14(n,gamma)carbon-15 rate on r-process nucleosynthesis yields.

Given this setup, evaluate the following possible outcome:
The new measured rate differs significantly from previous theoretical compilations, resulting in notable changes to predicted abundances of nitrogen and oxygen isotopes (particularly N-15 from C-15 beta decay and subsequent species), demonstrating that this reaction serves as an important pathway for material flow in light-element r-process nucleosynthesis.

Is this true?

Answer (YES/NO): NO